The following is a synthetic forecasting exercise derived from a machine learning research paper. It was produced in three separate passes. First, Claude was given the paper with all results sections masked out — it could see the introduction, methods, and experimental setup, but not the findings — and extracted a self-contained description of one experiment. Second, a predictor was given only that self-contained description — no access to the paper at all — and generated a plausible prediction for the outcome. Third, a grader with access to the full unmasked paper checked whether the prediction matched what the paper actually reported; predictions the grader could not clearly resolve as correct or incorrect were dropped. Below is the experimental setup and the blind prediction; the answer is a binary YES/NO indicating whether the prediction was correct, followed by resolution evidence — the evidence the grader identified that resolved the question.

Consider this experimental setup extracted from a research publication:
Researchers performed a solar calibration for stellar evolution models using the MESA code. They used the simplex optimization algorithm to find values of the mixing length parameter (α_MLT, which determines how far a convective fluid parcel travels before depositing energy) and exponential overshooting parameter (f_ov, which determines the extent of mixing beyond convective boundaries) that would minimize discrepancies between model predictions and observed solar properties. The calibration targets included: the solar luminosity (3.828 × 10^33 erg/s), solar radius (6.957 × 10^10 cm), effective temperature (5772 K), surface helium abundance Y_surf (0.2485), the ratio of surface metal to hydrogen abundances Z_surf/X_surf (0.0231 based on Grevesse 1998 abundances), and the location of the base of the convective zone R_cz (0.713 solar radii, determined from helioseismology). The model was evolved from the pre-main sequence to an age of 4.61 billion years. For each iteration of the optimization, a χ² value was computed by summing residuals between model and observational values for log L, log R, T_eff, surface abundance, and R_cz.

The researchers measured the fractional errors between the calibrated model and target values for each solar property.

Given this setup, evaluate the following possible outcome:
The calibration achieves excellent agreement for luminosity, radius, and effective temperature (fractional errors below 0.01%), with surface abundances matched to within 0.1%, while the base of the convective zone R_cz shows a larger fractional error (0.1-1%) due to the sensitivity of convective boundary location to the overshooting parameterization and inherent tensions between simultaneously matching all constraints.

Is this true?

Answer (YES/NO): NO